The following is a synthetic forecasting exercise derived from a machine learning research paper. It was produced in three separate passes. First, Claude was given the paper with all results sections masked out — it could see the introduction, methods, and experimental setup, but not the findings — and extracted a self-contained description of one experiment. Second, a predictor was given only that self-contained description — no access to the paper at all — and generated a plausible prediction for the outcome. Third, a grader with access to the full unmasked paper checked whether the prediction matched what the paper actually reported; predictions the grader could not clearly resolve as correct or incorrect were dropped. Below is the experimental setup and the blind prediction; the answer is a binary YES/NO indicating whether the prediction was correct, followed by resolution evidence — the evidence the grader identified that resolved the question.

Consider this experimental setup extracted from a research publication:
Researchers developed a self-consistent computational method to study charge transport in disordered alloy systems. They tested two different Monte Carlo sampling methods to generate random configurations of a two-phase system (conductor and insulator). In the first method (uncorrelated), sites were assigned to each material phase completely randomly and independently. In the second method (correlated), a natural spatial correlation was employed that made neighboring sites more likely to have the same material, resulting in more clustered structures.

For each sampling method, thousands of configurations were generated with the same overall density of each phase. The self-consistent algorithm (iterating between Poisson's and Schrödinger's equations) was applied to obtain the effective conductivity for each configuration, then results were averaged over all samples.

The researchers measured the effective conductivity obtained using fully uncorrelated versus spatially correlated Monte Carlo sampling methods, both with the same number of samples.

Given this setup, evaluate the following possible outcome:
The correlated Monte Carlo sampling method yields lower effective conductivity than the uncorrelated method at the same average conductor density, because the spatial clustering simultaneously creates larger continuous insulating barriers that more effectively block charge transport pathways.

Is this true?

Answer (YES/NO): NO